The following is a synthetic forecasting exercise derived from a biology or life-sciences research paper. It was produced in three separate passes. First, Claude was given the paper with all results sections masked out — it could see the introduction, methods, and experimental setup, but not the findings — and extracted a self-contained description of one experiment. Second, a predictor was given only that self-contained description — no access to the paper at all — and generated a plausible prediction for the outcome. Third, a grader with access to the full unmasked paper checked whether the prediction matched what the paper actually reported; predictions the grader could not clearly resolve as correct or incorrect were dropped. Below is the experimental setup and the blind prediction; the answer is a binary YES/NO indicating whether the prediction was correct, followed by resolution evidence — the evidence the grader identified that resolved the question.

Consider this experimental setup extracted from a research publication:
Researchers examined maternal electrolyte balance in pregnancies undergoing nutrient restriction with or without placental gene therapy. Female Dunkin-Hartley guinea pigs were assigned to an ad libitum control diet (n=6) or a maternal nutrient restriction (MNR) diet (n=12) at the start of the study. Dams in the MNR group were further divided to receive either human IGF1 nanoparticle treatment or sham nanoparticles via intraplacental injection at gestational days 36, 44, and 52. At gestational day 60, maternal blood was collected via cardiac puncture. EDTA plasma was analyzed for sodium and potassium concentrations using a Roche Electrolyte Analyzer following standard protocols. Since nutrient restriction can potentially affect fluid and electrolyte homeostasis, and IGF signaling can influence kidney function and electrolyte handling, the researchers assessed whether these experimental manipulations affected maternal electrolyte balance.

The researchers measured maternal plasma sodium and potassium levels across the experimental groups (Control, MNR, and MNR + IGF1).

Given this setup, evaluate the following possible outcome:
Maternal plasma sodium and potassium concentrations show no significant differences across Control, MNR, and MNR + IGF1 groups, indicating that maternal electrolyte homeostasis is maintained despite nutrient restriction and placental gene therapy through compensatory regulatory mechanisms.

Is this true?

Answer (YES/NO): YES